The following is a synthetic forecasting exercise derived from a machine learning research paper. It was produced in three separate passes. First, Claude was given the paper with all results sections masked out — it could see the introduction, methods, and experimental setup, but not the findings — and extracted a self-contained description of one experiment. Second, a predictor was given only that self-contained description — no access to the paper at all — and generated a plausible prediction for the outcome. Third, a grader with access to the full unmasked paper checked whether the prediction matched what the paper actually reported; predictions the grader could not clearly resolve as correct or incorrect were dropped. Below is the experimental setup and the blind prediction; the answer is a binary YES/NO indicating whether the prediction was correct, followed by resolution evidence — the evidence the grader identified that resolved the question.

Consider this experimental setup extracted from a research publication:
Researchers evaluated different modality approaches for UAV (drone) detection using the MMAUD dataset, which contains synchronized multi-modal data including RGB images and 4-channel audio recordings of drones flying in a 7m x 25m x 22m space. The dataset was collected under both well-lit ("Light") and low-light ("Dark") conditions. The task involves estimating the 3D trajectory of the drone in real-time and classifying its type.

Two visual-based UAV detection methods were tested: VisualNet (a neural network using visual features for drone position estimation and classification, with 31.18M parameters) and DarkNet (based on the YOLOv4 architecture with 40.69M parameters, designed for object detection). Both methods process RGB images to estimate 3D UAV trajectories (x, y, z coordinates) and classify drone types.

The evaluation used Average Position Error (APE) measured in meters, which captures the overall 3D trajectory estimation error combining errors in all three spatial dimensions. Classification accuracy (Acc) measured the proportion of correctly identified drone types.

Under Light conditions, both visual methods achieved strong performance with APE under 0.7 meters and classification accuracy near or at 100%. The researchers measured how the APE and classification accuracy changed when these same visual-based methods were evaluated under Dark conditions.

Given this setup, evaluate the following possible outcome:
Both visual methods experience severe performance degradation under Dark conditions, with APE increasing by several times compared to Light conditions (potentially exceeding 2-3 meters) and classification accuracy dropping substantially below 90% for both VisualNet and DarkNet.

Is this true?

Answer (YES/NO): YES